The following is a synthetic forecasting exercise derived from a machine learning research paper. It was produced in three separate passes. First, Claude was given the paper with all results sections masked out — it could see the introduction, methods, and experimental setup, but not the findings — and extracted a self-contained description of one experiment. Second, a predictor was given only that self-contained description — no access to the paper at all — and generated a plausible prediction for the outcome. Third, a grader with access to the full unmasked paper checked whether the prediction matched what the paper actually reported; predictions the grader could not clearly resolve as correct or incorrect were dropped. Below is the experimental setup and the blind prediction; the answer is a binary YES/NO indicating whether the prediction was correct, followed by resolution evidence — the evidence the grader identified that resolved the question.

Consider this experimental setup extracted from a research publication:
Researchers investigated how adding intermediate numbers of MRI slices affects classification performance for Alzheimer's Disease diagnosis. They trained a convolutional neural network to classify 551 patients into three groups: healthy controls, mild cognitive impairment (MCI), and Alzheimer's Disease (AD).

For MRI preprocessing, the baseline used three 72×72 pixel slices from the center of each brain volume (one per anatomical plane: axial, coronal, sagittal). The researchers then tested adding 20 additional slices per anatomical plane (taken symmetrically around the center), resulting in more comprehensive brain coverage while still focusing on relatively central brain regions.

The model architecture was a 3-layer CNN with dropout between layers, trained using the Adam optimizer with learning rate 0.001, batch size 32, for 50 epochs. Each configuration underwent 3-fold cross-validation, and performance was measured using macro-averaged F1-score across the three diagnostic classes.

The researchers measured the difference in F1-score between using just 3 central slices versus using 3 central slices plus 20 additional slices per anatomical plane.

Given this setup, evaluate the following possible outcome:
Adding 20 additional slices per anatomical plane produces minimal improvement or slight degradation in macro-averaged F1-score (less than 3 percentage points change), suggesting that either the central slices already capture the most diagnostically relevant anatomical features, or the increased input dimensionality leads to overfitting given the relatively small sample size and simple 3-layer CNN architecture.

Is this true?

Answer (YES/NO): YES